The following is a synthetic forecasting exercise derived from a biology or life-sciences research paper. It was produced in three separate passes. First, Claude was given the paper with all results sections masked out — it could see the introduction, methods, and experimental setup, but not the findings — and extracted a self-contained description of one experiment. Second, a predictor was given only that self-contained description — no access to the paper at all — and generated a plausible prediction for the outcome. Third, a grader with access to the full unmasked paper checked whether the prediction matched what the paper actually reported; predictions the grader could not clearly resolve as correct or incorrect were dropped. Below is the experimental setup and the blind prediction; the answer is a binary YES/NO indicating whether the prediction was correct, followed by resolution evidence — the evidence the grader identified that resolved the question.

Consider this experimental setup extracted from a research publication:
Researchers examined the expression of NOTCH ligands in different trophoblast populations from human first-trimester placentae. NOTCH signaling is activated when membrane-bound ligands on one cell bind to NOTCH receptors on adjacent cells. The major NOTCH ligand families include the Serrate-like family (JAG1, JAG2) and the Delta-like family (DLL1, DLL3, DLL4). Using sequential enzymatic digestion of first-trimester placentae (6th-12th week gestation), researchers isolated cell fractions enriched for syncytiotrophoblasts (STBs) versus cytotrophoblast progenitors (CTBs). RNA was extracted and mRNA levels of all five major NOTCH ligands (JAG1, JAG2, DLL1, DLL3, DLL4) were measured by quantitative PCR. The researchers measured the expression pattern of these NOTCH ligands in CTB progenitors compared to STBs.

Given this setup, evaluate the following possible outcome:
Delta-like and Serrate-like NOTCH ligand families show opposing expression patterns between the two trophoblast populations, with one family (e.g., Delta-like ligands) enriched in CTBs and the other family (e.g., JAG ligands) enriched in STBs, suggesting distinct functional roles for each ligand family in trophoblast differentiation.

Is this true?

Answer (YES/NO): NO